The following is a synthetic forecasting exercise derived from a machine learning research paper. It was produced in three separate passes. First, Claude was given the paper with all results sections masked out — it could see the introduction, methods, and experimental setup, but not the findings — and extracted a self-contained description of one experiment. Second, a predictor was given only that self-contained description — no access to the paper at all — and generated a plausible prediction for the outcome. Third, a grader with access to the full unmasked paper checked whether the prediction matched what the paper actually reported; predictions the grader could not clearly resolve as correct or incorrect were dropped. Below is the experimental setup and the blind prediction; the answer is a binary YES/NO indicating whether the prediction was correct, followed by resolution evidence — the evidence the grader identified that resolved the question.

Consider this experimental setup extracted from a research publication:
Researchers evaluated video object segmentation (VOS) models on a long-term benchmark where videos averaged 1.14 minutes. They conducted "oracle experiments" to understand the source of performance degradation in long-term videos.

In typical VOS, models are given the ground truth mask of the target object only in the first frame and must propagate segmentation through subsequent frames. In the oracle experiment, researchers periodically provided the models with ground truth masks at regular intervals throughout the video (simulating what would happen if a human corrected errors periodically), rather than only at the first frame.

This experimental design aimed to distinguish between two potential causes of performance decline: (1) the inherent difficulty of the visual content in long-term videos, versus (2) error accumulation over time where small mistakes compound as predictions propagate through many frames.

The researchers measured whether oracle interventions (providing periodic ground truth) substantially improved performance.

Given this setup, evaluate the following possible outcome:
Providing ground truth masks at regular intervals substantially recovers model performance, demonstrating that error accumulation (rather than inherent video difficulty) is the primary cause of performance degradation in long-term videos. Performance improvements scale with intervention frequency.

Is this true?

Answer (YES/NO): NO